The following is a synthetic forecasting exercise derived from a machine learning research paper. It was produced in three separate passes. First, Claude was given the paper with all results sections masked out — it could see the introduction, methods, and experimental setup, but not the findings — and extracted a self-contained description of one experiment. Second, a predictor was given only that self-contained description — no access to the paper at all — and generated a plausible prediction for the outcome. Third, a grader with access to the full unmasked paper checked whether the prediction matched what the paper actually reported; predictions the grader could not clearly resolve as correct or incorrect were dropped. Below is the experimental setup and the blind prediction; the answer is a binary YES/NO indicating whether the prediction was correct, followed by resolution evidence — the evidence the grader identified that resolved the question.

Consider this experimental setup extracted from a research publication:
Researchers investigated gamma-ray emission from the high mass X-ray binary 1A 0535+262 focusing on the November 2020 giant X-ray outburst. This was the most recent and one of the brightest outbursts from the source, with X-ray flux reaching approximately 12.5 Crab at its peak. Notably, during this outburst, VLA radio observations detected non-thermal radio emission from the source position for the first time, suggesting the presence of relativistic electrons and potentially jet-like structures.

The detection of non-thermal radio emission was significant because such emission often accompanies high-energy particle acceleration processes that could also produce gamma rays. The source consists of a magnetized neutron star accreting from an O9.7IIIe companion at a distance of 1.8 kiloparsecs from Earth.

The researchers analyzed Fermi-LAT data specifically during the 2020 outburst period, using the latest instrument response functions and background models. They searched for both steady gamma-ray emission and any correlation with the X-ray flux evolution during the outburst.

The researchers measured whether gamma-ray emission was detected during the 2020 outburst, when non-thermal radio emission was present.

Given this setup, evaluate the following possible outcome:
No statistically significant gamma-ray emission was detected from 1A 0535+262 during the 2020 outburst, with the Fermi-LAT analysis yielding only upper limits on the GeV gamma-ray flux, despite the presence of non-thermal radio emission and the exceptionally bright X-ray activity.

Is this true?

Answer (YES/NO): YES